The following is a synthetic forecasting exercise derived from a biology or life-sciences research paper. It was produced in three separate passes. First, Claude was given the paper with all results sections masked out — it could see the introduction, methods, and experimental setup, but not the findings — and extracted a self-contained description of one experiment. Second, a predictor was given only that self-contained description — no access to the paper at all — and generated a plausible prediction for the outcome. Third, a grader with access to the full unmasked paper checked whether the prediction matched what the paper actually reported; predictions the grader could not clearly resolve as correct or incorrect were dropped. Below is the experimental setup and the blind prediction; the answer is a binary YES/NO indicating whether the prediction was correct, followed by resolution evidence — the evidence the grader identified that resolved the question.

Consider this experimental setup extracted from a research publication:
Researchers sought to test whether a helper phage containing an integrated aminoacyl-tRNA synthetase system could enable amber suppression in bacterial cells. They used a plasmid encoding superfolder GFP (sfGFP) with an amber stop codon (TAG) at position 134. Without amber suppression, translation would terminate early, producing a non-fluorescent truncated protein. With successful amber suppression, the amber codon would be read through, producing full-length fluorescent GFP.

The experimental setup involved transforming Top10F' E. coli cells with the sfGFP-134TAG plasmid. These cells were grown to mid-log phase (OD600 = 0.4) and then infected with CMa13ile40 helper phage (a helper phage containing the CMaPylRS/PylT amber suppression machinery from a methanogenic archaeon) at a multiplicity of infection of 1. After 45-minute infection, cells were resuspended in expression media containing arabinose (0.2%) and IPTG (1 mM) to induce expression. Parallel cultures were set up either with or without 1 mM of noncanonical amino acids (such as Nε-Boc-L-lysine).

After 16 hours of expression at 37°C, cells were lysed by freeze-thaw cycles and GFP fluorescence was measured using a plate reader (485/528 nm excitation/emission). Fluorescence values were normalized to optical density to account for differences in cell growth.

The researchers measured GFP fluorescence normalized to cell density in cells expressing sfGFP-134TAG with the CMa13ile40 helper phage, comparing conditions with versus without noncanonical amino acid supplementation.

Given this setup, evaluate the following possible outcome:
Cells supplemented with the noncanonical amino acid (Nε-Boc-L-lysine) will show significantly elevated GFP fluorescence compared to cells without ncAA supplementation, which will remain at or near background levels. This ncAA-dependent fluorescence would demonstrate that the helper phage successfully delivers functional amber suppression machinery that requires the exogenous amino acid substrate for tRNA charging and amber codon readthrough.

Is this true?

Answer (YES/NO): YES